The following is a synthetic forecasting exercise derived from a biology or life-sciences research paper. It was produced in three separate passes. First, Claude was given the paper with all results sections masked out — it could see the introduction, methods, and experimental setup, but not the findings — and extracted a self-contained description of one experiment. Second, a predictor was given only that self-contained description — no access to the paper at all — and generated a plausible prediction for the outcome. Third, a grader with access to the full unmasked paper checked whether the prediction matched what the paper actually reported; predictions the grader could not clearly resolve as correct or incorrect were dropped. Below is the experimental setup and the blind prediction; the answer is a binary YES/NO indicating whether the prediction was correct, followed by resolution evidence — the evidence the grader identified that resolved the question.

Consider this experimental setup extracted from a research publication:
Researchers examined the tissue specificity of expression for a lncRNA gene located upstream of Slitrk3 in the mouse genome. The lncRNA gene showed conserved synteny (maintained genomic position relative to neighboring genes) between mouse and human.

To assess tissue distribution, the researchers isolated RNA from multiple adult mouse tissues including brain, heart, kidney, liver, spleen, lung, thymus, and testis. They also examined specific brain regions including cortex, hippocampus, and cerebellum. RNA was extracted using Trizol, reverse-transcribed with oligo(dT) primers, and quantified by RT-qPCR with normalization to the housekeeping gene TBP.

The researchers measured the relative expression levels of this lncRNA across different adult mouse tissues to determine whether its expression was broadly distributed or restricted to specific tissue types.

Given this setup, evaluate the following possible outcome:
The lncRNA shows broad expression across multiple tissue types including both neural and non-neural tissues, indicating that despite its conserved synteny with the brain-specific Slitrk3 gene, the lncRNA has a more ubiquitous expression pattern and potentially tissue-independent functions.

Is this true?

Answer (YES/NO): NO